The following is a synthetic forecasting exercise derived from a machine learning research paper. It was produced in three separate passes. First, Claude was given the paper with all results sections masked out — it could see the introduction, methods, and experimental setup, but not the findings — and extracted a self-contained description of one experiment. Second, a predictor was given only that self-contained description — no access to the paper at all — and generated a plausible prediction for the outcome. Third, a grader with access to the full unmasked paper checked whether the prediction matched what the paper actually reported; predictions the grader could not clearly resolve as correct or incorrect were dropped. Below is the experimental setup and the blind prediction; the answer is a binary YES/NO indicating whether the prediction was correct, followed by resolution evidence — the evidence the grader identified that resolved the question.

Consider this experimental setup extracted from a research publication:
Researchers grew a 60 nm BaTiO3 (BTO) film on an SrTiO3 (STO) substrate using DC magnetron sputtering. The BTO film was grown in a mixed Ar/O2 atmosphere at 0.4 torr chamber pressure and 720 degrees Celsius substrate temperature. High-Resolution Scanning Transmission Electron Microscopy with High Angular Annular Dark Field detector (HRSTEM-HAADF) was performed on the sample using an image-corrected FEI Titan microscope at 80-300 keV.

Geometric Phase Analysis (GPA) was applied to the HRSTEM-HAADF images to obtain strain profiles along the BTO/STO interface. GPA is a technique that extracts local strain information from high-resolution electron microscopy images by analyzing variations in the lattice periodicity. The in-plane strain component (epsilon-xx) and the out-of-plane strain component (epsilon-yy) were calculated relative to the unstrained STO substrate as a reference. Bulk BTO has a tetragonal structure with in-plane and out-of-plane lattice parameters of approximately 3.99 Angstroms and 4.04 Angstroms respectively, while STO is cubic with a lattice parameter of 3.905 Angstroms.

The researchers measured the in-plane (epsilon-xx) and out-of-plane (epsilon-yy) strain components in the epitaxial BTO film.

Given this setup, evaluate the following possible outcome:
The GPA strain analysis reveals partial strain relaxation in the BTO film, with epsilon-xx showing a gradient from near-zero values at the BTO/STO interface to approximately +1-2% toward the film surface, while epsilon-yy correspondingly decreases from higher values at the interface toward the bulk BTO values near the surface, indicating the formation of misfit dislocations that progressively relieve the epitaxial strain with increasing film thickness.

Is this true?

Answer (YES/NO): NO